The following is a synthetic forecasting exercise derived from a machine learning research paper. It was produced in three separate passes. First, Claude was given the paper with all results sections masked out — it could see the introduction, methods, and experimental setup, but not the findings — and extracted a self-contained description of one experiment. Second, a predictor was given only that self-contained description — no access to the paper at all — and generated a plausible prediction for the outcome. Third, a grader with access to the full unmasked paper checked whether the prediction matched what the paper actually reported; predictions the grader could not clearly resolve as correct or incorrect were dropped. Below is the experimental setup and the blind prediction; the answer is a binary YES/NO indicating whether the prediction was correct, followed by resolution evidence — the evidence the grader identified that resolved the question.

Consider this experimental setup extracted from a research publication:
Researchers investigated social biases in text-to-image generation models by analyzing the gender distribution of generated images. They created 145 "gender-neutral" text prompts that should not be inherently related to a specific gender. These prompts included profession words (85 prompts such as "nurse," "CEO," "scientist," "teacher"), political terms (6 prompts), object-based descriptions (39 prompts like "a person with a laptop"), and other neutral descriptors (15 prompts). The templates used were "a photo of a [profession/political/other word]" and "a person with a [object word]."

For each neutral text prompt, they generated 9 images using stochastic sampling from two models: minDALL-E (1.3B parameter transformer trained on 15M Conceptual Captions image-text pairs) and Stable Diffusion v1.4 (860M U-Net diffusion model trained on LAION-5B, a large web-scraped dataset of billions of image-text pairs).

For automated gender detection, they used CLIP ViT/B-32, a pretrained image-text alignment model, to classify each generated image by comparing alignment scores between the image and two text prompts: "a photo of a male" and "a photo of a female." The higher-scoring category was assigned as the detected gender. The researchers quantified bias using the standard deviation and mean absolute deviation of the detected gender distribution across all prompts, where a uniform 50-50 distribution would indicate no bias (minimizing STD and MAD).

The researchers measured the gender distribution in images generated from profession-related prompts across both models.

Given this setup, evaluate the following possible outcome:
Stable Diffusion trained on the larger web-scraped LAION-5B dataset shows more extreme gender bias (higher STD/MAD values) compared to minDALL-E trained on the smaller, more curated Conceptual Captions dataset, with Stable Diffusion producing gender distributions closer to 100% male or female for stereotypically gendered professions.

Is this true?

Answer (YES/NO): NO